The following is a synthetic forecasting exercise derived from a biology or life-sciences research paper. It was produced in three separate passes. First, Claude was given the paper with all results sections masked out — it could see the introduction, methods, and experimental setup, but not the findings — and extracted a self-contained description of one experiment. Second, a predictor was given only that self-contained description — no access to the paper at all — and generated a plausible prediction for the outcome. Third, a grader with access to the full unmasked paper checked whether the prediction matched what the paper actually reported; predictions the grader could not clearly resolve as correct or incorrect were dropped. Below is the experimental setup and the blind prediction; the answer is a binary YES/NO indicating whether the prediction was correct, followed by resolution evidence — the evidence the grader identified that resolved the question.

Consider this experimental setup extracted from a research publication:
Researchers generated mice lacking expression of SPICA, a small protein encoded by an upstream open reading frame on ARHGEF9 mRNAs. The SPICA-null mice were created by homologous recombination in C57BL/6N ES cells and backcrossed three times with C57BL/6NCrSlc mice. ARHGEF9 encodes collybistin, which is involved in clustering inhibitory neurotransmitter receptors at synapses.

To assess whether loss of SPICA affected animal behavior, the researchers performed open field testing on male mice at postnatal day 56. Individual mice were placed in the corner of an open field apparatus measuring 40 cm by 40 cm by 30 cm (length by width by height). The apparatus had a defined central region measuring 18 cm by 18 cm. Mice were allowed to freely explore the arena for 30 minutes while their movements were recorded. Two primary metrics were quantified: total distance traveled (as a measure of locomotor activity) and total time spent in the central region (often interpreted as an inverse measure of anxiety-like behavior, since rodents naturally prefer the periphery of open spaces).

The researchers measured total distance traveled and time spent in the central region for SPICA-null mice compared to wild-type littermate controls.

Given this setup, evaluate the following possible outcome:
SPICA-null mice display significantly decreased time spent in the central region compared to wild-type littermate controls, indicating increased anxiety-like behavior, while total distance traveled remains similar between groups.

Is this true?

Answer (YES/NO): NO